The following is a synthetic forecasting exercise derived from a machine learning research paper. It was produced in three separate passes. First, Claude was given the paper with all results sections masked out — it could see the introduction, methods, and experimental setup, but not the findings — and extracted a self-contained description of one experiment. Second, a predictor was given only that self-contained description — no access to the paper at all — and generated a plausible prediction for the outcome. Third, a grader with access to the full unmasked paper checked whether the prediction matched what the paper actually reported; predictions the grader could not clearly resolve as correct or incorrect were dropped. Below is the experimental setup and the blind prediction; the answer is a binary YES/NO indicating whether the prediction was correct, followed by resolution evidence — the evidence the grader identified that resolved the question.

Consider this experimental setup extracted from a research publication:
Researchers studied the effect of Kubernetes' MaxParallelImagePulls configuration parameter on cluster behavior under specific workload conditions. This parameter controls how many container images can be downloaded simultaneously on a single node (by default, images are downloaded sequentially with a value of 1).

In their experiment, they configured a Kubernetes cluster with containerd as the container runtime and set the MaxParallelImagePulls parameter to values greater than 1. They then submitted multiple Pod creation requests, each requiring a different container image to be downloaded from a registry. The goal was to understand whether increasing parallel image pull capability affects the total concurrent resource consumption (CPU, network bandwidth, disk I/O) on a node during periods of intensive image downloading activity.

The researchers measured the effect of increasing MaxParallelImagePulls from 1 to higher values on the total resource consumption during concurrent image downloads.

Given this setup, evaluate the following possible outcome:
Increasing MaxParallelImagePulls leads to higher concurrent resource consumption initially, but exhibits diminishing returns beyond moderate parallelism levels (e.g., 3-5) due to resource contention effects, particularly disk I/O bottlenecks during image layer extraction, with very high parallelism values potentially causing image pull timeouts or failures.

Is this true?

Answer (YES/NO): NO